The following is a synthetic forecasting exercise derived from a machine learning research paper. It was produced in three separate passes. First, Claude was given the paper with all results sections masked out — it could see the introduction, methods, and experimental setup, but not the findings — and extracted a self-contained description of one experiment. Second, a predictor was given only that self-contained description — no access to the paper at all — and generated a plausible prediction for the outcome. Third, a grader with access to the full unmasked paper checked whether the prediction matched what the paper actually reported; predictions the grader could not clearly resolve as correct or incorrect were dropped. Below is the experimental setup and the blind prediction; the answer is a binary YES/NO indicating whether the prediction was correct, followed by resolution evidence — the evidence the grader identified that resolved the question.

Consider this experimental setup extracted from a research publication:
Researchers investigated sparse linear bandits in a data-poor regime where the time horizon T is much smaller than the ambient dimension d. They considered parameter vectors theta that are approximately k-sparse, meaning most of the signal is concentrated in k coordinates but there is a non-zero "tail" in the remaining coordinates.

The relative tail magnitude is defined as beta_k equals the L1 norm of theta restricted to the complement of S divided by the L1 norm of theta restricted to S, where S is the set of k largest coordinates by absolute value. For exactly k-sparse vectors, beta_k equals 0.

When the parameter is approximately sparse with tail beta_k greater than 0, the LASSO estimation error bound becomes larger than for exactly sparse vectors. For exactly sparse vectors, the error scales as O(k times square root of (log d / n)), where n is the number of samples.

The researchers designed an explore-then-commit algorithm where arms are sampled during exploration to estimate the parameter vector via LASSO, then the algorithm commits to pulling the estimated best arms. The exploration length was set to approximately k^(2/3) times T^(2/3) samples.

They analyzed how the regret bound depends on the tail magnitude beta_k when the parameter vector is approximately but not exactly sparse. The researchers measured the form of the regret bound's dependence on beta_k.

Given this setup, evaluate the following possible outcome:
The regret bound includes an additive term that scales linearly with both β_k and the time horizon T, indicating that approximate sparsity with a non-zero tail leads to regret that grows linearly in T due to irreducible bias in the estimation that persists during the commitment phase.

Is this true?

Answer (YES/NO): NO